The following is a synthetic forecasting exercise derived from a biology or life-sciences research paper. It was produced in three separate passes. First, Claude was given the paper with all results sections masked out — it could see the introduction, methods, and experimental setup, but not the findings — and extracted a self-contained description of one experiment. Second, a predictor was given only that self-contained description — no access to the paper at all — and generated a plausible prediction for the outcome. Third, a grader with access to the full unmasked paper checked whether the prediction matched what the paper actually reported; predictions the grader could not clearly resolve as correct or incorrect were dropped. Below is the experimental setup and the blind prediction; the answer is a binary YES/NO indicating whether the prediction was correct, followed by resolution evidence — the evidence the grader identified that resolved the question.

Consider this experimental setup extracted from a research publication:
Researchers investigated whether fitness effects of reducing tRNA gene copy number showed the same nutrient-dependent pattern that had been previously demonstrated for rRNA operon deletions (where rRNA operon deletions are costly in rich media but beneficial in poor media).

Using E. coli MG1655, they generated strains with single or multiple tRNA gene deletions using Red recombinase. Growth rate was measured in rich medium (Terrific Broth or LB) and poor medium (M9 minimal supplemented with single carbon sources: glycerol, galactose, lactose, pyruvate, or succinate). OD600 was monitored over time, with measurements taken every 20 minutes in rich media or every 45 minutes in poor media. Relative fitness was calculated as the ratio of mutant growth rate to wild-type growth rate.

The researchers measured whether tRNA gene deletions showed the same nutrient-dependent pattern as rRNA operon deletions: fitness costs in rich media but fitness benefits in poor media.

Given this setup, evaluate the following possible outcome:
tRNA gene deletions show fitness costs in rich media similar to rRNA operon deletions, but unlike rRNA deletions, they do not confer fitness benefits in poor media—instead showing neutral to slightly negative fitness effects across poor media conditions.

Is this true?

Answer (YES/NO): NO